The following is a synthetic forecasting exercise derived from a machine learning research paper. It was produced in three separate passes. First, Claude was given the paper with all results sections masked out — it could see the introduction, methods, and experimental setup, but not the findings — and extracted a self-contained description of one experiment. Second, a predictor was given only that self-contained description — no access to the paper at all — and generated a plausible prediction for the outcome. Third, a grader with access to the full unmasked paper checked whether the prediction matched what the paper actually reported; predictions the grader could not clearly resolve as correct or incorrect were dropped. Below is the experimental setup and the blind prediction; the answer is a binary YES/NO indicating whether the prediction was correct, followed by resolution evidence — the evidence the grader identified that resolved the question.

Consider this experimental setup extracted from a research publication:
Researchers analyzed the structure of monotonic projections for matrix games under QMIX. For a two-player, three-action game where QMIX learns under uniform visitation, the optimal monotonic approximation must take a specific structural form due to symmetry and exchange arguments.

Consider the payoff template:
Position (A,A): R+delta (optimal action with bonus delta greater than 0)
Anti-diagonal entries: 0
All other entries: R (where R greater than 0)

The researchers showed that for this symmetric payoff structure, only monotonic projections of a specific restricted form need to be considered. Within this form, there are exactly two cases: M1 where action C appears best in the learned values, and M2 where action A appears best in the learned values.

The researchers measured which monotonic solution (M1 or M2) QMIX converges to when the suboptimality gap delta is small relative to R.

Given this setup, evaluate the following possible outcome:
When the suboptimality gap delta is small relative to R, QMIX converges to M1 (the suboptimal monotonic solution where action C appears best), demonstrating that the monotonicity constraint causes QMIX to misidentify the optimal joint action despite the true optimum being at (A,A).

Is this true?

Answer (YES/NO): YES